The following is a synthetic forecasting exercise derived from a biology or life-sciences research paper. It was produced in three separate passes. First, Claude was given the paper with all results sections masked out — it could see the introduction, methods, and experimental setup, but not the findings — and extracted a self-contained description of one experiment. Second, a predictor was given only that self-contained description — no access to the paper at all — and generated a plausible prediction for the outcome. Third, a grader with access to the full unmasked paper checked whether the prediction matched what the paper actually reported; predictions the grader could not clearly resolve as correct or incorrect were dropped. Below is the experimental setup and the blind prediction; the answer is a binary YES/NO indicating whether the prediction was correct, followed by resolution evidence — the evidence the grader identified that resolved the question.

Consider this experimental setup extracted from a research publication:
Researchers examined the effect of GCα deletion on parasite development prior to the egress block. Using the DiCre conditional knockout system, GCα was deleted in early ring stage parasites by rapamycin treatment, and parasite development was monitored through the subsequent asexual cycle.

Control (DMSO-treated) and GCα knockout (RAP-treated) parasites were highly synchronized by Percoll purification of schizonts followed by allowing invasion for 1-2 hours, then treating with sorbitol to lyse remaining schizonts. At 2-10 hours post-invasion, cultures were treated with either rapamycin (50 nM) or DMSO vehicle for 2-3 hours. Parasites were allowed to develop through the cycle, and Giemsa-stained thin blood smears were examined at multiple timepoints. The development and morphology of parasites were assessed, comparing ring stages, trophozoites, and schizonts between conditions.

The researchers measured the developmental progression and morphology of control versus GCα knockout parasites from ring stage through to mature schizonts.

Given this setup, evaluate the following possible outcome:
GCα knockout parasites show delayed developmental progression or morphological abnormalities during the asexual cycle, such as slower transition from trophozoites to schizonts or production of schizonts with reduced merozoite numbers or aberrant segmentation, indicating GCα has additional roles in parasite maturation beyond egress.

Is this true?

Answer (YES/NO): NO